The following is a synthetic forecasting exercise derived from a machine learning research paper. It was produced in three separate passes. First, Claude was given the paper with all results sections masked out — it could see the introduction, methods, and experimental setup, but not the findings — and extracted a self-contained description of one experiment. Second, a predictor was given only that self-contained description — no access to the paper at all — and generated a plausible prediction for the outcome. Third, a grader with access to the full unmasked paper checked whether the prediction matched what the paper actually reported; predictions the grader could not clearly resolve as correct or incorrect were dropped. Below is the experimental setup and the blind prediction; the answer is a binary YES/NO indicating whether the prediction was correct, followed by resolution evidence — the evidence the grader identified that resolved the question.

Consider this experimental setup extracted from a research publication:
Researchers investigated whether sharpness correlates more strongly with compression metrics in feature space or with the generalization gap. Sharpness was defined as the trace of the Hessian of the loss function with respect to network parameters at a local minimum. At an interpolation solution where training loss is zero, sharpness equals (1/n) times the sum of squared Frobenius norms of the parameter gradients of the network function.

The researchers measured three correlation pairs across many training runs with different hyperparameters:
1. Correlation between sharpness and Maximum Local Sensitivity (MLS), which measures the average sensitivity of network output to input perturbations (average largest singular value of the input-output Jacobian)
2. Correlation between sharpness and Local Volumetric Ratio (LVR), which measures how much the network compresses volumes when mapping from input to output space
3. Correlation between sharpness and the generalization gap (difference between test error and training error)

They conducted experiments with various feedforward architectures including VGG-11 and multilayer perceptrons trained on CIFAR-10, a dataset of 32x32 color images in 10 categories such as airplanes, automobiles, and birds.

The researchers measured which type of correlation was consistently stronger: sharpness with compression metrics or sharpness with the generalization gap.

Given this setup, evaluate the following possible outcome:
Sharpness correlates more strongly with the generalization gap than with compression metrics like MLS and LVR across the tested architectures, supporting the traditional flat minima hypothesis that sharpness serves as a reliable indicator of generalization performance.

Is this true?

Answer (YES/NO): NO